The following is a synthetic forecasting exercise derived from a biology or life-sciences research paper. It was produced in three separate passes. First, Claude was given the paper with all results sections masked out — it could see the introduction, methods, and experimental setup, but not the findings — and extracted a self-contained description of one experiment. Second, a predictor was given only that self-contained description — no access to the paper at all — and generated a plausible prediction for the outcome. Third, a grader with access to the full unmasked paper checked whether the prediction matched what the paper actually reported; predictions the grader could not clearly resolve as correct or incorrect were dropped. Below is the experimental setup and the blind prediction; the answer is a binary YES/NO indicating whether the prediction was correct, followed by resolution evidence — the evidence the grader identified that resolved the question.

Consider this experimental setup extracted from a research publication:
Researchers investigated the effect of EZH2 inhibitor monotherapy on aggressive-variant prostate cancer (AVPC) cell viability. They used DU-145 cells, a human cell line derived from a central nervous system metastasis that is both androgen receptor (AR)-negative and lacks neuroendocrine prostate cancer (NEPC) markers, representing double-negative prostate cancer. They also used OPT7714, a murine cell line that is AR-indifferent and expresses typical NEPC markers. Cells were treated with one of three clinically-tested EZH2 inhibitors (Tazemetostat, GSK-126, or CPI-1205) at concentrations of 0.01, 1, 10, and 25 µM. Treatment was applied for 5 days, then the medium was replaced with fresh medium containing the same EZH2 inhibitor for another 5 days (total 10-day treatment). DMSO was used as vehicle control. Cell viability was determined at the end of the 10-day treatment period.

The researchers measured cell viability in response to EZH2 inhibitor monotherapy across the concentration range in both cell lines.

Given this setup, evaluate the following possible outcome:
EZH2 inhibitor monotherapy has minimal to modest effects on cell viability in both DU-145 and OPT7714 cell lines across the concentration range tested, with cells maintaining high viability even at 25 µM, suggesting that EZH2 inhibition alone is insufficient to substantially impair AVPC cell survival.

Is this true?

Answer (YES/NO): YES